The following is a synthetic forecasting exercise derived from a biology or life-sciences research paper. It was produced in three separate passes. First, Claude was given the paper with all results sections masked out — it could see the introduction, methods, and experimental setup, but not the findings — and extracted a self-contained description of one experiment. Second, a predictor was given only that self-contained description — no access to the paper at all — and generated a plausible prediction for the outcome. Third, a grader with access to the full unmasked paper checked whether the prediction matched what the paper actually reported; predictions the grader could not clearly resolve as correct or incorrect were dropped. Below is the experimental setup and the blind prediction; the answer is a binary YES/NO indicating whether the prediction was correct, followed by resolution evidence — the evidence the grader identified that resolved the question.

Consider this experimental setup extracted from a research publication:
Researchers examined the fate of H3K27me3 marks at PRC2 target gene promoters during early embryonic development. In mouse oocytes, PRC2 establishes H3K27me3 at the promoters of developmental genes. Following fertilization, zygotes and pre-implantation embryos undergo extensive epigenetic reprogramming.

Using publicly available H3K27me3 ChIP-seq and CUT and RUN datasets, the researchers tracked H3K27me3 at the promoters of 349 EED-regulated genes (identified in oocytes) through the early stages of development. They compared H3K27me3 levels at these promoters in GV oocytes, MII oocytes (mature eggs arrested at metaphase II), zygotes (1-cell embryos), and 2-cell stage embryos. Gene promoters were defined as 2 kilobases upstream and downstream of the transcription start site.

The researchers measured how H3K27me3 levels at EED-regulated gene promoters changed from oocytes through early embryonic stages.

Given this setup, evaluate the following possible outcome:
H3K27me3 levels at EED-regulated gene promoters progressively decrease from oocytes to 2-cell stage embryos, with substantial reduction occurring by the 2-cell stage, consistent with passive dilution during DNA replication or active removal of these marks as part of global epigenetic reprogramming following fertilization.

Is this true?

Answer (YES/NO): NO